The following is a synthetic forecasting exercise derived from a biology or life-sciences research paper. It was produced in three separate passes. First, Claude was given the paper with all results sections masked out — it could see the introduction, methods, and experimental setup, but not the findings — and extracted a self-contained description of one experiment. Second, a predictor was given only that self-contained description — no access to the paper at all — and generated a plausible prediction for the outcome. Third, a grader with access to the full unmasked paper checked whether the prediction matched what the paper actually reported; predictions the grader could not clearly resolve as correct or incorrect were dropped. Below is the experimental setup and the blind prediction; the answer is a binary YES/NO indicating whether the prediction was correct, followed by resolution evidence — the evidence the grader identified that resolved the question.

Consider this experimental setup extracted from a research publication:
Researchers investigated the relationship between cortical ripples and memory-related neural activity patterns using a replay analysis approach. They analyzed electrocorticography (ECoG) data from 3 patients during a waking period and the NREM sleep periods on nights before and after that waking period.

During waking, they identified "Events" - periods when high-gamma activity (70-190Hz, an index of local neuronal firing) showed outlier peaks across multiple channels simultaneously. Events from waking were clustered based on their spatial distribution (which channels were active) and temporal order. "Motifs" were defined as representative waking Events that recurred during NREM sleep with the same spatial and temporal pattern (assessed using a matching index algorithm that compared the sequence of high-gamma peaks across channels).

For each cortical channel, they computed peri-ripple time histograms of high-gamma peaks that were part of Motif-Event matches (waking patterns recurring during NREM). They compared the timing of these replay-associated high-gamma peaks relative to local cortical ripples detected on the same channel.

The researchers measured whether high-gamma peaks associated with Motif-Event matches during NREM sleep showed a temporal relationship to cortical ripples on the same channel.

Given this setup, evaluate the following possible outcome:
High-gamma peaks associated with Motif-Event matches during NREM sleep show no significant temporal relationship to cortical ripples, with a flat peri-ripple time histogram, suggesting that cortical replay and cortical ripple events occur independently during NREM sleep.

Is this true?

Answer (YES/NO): NO